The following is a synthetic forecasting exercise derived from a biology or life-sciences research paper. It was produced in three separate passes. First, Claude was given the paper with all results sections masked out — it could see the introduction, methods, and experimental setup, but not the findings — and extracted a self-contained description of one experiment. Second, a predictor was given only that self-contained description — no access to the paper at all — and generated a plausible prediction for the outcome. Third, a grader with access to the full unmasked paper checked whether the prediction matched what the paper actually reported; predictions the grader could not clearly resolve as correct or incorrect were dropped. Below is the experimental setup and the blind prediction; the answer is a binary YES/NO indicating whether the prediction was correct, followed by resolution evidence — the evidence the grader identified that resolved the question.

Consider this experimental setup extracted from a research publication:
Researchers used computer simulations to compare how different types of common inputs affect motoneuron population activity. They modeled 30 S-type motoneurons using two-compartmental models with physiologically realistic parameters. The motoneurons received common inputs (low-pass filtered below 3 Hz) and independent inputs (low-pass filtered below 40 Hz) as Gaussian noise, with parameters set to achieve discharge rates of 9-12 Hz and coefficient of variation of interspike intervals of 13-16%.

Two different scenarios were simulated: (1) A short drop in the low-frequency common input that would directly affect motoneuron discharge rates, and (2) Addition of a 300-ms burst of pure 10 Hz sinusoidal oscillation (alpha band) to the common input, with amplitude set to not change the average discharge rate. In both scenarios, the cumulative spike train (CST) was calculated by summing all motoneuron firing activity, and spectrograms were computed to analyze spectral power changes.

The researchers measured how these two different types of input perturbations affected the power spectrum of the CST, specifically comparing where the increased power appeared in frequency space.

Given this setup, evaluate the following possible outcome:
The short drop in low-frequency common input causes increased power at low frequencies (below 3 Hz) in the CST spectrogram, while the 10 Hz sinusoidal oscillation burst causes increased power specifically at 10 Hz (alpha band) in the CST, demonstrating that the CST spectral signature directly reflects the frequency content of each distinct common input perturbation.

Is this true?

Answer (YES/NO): NO